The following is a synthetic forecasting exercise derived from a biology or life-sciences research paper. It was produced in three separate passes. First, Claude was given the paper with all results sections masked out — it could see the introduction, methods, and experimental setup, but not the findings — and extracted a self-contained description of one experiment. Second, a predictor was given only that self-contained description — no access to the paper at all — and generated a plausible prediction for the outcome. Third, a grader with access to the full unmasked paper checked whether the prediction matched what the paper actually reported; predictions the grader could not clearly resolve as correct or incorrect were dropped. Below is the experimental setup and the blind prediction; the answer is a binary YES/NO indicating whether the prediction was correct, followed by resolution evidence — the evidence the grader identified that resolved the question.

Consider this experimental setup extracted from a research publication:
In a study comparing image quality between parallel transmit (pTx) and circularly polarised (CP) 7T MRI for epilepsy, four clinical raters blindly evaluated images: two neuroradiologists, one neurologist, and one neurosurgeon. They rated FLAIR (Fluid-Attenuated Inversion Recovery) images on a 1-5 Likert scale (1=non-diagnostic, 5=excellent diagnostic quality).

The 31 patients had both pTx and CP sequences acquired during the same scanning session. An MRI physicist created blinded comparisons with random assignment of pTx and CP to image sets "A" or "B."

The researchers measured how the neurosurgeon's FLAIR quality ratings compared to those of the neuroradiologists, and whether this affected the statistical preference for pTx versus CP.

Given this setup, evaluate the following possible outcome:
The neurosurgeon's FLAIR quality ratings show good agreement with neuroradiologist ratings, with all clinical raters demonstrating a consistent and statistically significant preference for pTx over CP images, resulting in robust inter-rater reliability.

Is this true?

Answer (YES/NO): NO